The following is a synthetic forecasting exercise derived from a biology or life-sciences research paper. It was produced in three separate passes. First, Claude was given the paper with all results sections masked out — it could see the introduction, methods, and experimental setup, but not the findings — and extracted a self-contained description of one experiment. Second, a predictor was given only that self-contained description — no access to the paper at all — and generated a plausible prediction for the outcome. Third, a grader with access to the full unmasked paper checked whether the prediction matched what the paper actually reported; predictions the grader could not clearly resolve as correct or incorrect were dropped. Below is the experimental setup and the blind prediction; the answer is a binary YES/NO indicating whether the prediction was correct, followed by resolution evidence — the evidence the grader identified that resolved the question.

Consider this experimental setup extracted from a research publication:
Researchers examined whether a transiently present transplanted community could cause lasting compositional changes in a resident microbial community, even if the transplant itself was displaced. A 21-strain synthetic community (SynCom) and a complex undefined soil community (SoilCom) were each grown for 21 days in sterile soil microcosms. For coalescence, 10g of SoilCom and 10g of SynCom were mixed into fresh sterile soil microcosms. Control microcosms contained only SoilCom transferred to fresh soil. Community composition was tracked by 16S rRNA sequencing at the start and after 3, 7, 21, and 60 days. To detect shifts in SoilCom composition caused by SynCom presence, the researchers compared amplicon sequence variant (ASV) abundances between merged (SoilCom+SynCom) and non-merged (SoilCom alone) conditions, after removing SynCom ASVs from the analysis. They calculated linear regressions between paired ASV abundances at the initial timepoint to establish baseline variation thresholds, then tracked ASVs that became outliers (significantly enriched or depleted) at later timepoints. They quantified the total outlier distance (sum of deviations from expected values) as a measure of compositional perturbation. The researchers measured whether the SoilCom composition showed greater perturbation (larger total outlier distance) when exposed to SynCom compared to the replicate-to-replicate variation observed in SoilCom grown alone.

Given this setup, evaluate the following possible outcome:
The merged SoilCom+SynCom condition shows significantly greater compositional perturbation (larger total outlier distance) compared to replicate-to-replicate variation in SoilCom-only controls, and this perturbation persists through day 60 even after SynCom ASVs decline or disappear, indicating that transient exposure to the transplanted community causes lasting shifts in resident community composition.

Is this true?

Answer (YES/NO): YES